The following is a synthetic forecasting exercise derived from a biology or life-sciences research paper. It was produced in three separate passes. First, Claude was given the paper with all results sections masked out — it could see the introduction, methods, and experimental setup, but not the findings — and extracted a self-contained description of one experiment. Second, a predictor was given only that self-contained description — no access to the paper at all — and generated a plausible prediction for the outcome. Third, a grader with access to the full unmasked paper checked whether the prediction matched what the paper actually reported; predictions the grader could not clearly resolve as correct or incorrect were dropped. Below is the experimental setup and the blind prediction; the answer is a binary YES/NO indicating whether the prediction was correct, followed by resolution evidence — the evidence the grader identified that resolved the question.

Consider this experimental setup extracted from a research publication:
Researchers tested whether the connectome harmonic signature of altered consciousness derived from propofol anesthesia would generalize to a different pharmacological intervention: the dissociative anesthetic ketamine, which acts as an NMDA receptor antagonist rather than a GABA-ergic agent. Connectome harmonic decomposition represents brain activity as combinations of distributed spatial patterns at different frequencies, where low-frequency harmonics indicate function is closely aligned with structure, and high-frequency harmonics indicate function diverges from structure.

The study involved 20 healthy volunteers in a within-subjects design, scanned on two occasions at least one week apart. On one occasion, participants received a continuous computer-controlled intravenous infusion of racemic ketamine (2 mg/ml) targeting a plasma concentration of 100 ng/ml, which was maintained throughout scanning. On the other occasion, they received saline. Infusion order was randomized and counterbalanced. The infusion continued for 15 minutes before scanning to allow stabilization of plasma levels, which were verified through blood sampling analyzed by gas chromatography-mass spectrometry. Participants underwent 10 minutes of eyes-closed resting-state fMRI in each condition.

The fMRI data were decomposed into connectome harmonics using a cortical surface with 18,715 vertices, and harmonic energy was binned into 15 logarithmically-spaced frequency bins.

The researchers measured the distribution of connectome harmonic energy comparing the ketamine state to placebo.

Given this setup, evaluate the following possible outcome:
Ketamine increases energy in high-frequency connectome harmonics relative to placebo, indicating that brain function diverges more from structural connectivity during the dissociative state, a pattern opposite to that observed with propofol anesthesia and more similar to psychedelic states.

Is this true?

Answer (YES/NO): YES